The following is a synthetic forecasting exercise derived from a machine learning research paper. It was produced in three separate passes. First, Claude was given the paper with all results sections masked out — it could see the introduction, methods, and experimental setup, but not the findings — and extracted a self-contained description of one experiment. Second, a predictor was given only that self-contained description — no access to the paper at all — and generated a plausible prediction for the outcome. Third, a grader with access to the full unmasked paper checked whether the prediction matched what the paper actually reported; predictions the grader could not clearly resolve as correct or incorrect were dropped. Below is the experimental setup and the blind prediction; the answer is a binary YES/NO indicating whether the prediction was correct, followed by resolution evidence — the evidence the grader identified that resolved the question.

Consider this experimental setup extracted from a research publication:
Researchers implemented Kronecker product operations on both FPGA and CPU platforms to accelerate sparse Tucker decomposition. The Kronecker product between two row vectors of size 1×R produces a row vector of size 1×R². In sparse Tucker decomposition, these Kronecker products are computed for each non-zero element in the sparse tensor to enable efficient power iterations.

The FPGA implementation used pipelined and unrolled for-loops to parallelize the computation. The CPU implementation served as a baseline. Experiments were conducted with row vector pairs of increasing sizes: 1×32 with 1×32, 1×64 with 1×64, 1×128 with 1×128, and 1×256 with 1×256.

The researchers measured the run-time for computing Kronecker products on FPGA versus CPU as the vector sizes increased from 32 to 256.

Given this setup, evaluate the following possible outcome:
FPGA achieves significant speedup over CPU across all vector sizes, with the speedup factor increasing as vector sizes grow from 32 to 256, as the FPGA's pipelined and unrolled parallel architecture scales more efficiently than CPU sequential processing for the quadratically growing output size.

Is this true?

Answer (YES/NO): NO